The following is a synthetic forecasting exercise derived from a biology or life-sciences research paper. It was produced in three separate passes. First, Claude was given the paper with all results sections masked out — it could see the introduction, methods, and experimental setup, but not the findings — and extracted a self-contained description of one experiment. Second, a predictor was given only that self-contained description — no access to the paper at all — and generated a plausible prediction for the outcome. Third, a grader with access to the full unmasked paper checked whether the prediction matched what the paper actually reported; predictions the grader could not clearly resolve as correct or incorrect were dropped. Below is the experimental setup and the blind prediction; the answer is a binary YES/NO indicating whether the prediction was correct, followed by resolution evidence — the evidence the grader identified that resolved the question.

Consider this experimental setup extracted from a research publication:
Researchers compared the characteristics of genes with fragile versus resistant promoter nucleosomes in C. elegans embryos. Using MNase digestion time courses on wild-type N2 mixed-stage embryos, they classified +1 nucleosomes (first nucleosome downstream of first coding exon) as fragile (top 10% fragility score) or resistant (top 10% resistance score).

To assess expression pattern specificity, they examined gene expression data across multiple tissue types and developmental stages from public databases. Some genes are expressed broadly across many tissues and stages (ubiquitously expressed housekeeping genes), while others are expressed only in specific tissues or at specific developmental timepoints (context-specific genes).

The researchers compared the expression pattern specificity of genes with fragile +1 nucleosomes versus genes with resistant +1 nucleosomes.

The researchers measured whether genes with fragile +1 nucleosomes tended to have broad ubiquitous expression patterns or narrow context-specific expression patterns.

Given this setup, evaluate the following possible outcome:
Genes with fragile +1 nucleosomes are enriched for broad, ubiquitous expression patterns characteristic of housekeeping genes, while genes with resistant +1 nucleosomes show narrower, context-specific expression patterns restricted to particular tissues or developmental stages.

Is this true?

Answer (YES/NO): NO